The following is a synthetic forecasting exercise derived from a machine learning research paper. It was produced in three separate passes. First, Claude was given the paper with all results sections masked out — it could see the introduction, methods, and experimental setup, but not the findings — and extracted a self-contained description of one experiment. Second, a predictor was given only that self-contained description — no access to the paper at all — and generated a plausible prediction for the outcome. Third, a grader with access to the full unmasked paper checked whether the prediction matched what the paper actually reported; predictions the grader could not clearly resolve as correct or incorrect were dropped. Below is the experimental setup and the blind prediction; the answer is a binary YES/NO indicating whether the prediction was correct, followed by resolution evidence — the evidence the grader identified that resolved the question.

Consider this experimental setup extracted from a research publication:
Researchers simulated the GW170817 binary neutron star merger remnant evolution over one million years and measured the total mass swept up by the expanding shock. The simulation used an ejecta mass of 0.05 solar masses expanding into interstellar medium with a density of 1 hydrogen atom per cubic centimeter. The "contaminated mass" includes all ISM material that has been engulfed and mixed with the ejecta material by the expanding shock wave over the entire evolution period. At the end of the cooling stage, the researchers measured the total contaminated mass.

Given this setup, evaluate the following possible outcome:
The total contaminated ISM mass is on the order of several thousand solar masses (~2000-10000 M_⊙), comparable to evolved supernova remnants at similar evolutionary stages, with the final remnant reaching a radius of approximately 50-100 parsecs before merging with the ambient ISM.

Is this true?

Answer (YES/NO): NO